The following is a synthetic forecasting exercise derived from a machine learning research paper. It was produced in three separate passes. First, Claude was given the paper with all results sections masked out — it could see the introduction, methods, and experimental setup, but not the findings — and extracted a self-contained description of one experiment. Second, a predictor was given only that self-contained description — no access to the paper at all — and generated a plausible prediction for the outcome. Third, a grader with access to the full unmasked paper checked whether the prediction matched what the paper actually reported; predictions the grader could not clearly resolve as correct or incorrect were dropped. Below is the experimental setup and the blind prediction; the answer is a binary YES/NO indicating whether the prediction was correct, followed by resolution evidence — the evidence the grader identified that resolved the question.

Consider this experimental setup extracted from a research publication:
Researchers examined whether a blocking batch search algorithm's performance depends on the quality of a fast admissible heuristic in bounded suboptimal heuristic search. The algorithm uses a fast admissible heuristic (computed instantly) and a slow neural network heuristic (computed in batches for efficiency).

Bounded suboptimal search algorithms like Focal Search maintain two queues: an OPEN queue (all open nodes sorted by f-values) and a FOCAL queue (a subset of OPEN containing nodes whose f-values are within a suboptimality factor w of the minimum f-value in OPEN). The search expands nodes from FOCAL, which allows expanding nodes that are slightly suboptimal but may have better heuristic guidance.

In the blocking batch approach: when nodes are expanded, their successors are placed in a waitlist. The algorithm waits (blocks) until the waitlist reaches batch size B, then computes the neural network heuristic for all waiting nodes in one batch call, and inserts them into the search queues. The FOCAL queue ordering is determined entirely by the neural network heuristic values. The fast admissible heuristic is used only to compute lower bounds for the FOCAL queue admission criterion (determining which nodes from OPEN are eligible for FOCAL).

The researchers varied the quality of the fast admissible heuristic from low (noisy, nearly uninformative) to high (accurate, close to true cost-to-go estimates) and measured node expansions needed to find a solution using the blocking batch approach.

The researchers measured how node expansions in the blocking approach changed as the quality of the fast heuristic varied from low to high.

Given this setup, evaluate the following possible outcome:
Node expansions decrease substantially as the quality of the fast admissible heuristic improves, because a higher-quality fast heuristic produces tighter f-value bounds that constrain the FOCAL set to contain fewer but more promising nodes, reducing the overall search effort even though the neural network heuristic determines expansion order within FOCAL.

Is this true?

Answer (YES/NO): NO